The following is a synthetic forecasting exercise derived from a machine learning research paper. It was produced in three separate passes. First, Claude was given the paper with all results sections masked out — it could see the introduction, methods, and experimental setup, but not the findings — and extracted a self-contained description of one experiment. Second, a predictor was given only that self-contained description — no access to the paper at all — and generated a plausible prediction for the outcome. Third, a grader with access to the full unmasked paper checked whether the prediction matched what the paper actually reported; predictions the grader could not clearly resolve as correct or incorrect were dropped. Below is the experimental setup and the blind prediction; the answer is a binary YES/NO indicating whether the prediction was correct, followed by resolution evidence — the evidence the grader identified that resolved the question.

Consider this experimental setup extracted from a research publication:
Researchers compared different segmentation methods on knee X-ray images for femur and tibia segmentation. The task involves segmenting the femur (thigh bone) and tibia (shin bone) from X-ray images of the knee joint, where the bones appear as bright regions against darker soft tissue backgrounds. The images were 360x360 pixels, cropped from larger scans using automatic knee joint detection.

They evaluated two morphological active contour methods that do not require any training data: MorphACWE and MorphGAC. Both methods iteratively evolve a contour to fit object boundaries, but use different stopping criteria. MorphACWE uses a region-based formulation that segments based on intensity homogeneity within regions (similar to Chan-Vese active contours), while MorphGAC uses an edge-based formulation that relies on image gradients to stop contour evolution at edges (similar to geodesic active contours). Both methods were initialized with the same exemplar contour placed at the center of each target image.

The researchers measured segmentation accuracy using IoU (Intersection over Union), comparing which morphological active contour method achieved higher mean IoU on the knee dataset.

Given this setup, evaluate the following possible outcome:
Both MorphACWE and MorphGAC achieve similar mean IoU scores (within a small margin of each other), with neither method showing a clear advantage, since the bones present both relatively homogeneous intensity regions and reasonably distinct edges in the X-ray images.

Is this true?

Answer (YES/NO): NO